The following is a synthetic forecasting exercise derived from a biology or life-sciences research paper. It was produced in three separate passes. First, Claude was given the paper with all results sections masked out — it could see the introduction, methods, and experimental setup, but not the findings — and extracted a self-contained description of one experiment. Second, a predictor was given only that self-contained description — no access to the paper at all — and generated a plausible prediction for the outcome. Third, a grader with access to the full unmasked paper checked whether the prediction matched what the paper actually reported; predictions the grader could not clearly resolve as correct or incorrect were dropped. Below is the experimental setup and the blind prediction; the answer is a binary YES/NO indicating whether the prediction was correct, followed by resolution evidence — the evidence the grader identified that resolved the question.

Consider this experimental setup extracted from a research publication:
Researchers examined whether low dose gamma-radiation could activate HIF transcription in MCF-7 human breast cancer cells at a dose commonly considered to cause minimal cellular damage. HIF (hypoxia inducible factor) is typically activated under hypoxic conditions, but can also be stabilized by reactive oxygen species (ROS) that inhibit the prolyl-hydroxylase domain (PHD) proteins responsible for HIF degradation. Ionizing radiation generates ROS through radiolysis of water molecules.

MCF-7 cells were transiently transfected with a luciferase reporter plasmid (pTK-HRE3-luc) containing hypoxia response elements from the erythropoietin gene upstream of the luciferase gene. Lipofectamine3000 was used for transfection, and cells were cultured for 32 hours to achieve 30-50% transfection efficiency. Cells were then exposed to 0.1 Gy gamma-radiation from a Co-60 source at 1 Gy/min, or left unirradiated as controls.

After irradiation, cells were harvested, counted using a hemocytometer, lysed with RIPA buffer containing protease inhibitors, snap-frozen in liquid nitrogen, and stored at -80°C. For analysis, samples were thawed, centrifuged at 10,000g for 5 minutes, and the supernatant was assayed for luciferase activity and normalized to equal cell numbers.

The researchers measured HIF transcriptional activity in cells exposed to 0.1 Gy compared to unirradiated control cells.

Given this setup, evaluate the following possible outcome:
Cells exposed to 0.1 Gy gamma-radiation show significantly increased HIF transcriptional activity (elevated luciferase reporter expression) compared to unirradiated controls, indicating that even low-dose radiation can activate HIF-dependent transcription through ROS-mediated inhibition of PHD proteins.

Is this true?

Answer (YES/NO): YES